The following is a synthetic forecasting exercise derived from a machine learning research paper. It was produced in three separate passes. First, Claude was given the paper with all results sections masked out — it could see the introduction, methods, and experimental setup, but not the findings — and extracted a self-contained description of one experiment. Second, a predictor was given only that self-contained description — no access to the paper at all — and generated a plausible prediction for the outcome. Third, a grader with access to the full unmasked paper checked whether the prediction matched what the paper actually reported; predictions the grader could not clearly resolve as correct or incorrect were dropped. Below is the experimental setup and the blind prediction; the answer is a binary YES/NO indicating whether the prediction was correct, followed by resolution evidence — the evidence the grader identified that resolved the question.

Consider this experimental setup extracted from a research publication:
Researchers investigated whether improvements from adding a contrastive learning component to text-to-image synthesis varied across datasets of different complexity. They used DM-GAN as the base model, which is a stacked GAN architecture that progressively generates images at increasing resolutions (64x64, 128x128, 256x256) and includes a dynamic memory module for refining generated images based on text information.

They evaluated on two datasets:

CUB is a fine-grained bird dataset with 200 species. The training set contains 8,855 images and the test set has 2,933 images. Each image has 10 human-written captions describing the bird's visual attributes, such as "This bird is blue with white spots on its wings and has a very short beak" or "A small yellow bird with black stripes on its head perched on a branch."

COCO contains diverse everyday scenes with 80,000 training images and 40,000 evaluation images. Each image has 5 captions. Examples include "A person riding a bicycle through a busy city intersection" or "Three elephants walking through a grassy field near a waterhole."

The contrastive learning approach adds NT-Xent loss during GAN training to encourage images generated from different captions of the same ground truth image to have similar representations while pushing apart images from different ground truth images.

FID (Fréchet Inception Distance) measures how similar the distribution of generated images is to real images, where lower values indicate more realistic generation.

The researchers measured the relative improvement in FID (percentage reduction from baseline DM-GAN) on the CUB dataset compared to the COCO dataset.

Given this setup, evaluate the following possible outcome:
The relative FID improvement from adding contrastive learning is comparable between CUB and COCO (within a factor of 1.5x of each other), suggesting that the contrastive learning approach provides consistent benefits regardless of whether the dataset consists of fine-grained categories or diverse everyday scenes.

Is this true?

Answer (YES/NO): NO